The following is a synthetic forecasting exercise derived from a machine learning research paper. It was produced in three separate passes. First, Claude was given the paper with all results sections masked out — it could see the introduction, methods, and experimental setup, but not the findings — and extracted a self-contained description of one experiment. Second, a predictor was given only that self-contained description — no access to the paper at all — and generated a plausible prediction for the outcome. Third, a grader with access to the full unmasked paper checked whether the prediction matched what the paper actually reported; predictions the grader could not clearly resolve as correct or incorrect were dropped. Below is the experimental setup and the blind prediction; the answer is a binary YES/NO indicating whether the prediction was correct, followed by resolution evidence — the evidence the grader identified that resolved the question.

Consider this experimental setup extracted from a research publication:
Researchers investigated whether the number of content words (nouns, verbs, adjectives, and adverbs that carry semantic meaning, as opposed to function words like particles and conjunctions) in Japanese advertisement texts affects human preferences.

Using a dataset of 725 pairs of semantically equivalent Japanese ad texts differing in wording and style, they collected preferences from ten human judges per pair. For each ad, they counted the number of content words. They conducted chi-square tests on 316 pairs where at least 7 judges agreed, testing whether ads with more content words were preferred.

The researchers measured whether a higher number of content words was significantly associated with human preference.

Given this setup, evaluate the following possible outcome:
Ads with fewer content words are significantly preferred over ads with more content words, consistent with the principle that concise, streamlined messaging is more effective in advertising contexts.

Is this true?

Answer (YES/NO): NO